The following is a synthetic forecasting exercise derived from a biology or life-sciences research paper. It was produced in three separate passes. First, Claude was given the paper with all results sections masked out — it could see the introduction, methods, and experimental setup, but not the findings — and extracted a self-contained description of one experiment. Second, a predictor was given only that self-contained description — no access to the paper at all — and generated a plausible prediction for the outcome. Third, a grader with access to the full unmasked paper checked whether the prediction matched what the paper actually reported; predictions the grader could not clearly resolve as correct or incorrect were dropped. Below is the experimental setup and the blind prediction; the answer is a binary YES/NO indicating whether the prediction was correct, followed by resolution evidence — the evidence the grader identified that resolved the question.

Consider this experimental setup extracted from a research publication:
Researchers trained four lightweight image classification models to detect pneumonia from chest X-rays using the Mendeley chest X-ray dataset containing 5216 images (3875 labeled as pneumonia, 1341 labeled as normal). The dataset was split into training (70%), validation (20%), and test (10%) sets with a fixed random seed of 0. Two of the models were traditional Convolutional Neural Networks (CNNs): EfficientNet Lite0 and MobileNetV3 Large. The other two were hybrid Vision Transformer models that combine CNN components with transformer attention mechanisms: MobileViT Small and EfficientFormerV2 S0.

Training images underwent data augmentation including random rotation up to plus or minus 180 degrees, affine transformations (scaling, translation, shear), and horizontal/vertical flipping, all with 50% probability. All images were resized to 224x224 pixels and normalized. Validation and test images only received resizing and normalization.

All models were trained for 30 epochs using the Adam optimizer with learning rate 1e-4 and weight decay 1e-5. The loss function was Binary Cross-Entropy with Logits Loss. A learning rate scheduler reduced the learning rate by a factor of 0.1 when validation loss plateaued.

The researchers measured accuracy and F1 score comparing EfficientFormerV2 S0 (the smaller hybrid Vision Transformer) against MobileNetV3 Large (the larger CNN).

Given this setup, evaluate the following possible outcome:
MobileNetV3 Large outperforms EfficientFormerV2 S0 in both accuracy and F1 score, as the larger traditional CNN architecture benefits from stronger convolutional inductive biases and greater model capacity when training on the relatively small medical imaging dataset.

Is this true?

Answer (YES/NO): YES